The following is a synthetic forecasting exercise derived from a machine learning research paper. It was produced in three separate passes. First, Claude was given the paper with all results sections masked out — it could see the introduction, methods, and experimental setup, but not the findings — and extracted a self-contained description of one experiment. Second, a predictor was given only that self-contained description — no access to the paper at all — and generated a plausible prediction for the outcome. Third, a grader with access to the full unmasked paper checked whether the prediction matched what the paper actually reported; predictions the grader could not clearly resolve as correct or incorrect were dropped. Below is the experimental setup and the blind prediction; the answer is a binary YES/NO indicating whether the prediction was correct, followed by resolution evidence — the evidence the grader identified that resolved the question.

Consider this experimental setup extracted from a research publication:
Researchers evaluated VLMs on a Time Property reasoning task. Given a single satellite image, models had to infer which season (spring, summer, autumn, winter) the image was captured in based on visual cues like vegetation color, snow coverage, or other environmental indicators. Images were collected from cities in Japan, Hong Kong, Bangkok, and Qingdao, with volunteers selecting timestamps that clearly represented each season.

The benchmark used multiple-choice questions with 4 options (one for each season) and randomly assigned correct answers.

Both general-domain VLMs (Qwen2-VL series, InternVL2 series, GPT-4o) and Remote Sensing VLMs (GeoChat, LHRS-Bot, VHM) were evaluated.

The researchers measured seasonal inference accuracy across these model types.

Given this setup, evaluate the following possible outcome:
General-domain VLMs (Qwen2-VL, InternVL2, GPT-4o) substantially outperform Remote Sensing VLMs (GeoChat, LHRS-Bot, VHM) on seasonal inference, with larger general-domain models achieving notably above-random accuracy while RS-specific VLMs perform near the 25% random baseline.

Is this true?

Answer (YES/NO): YES